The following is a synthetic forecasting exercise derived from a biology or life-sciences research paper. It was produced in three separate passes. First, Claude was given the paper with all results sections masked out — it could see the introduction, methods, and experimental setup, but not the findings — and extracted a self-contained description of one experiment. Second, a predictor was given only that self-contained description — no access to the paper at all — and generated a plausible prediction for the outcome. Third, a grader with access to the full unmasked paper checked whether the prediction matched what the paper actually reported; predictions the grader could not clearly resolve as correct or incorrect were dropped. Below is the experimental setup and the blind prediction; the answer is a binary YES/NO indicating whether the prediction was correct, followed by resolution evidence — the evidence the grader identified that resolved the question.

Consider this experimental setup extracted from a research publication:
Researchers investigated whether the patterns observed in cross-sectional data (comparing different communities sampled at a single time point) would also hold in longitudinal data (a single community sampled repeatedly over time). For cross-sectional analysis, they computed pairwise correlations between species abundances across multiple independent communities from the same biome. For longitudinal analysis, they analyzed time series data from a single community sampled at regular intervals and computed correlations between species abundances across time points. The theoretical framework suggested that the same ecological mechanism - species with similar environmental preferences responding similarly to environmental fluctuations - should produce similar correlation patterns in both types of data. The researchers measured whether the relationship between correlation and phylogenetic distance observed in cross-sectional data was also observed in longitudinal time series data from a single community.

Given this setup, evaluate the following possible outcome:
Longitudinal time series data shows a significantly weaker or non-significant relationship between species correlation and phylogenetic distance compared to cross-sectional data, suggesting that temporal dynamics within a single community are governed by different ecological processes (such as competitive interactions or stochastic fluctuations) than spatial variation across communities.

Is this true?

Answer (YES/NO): NO